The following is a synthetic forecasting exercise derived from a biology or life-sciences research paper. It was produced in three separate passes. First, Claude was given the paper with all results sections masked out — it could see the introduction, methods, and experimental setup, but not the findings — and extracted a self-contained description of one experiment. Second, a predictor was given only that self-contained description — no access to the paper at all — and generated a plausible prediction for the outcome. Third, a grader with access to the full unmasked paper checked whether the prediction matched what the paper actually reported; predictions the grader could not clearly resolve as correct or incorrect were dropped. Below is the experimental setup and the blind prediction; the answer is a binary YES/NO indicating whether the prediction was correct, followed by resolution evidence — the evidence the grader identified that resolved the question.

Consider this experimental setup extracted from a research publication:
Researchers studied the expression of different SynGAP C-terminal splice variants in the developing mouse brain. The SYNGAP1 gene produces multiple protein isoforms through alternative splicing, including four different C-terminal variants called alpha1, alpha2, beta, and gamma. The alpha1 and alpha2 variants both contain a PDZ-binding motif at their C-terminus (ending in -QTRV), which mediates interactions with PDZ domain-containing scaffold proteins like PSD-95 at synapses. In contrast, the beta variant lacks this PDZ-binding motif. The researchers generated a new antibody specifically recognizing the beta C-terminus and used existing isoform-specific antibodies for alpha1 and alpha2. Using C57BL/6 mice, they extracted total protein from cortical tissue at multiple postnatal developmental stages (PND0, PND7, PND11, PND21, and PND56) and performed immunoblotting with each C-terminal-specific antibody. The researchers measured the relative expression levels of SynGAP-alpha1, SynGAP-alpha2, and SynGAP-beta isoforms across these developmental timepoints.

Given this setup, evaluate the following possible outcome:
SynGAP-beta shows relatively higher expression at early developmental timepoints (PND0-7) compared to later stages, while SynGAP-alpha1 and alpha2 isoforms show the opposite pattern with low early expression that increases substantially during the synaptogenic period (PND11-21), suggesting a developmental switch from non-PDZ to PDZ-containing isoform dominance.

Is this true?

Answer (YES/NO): NO